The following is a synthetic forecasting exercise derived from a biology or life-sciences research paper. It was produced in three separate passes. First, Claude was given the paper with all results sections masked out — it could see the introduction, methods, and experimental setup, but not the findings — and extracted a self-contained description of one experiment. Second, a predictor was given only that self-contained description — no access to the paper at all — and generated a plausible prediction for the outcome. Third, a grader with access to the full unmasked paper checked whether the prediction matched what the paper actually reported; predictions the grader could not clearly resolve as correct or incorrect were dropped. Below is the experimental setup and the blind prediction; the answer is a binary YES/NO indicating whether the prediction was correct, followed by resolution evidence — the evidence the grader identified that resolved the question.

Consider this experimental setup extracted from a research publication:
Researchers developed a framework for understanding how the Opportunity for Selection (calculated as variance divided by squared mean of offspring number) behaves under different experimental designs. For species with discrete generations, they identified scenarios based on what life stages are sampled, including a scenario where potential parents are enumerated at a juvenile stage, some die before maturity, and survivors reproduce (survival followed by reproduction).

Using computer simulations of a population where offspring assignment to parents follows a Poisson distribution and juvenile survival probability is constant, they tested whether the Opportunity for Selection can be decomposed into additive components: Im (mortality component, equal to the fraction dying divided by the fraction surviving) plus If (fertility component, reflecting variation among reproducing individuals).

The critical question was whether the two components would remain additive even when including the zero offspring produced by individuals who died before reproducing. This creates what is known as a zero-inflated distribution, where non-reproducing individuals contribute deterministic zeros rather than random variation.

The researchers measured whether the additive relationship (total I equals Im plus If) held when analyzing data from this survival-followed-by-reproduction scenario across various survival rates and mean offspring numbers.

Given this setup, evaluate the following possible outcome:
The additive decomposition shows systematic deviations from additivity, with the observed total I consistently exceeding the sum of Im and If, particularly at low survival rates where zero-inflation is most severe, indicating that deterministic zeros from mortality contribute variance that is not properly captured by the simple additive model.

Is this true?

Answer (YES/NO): NO